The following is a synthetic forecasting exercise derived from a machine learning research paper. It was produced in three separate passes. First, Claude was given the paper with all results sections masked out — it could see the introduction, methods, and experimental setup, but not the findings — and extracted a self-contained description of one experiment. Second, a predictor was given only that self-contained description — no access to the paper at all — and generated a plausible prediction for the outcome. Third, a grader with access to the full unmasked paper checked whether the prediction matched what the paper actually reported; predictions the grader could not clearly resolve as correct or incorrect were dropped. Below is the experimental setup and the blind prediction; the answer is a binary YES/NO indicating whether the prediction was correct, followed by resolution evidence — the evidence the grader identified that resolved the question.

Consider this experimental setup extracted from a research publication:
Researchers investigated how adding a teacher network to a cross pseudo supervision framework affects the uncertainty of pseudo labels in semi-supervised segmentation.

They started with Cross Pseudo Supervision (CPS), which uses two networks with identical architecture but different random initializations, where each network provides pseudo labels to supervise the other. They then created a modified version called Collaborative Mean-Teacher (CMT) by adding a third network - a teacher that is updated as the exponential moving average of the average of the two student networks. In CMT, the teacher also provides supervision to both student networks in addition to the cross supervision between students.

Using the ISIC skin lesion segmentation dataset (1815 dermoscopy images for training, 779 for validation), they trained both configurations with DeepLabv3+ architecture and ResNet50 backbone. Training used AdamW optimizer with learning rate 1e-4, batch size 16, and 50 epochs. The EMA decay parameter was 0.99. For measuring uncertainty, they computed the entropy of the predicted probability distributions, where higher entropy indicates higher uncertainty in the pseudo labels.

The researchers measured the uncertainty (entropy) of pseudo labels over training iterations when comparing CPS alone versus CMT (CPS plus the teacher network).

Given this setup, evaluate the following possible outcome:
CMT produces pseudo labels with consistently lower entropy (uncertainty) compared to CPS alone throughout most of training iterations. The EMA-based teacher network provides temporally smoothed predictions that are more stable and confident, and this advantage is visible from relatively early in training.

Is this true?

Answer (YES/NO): NO